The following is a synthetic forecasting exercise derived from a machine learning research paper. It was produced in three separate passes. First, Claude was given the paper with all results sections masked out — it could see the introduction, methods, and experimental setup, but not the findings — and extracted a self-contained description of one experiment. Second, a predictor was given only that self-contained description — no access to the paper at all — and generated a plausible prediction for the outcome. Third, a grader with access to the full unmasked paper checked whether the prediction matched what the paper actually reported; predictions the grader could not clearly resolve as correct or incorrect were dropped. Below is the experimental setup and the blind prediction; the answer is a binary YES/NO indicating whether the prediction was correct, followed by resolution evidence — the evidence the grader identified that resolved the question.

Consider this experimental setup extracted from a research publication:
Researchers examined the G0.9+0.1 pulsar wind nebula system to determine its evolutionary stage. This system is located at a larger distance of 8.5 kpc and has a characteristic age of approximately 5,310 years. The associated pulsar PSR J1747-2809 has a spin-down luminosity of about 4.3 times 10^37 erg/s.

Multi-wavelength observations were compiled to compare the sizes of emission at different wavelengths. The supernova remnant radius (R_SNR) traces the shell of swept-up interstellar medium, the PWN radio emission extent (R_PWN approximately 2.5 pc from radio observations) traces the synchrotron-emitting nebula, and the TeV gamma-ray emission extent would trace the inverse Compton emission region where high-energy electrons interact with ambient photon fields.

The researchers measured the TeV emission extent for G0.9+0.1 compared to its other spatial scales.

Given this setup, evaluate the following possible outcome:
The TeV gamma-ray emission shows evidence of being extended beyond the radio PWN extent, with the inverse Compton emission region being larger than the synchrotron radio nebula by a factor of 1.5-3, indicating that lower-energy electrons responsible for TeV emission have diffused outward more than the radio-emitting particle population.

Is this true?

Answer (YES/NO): NO